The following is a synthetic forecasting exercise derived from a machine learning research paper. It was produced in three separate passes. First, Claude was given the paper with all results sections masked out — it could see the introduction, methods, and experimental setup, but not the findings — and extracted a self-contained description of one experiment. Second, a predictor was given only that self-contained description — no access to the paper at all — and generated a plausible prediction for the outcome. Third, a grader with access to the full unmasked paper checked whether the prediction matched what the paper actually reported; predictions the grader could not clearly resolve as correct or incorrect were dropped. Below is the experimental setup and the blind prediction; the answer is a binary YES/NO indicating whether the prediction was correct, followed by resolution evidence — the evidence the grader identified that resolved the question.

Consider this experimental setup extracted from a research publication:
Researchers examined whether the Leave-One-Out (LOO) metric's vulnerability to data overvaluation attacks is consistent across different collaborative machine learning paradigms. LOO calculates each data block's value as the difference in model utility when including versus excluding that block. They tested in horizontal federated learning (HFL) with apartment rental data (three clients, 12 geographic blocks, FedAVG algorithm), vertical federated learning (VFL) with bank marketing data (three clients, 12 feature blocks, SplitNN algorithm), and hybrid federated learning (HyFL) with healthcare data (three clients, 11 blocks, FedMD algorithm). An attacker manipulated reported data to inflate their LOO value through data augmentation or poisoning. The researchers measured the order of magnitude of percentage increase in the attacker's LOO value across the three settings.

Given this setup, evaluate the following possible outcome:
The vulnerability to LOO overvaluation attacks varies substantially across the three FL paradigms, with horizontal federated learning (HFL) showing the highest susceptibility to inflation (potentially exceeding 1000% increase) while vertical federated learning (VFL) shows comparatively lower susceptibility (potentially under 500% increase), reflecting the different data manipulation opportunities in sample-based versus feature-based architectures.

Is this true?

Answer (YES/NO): NO